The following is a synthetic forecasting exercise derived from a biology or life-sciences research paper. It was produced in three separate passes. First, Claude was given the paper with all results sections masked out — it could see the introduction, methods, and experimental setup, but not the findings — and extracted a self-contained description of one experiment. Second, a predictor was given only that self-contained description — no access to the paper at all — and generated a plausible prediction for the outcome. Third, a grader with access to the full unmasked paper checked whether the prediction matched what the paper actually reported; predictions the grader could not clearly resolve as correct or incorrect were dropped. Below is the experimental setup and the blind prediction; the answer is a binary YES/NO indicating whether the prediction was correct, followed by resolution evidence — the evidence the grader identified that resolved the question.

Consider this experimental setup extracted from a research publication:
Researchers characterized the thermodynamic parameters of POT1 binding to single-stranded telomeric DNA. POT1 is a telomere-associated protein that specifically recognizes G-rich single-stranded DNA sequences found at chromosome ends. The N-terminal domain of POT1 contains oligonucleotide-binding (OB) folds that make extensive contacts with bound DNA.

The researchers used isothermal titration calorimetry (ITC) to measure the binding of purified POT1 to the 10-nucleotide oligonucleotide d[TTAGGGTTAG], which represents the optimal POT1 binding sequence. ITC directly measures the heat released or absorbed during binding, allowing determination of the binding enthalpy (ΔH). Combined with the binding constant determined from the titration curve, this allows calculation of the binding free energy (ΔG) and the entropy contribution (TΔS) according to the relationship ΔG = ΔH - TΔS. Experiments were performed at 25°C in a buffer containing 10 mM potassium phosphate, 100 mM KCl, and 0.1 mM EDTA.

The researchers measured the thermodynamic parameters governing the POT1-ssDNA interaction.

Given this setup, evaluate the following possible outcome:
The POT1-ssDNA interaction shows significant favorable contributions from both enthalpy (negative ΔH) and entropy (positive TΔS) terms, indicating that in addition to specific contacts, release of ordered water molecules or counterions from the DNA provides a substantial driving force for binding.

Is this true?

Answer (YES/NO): NO